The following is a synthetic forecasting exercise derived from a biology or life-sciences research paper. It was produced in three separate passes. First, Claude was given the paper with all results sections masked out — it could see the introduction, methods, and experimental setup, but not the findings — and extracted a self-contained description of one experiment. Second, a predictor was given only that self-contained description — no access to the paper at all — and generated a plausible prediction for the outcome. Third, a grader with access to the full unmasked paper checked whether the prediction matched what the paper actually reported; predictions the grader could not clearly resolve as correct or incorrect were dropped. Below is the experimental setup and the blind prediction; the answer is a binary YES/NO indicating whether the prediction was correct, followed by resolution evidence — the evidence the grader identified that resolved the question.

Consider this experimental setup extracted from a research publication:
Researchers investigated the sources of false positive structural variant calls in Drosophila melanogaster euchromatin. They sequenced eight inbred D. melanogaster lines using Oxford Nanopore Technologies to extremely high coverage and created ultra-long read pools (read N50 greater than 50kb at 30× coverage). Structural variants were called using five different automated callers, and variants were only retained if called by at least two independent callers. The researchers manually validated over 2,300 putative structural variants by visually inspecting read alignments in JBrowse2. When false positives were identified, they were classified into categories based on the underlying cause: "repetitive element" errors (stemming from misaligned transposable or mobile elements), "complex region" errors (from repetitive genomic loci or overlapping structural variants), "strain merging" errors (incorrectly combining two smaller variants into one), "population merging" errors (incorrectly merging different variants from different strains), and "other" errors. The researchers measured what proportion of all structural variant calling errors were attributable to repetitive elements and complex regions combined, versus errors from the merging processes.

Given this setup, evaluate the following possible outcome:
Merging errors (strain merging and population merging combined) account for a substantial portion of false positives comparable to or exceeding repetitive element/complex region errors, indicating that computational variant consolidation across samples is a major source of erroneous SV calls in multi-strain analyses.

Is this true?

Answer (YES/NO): NO